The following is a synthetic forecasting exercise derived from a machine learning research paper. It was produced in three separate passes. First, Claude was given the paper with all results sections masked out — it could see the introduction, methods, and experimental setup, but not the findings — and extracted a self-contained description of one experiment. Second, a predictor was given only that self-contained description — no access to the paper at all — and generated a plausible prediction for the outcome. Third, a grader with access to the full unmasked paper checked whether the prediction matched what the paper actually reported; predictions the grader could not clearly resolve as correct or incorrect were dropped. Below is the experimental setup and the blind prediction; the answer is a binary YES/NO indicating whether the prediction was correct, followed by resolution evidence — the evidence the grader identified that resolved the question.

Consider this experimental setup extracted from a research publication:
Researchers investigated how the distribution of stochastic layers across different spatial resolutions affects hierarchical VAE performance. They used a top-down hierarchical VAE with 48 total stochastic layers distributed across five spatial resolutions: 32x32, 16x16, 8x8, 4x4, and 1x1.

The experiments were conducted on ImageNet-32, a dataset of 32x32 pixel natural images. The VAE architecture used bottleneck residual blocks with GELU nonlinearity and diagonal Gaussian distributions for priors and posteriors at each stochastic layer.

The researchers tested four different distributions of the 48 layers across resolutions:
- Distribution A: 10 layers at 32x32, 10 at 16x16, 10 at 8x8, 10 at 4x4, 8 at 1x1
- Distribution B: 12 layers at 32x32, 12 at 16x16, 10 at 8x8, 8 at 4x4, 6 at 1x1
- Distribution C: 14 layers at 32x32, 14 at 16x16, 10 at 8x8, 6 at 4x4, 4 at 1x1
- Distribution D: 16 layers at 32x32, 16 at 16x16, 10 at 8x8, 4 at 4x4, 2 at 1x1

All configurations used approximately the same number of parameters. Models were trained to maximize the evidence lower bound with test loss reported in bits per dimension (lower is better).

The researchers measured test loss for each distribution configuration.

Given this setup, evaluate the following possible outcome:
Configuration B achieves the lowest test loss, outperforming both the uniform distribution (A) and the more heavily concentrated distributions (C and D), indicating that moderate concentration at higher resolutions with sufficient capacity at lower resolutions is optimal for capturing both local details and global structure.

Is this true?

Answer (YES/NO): NO